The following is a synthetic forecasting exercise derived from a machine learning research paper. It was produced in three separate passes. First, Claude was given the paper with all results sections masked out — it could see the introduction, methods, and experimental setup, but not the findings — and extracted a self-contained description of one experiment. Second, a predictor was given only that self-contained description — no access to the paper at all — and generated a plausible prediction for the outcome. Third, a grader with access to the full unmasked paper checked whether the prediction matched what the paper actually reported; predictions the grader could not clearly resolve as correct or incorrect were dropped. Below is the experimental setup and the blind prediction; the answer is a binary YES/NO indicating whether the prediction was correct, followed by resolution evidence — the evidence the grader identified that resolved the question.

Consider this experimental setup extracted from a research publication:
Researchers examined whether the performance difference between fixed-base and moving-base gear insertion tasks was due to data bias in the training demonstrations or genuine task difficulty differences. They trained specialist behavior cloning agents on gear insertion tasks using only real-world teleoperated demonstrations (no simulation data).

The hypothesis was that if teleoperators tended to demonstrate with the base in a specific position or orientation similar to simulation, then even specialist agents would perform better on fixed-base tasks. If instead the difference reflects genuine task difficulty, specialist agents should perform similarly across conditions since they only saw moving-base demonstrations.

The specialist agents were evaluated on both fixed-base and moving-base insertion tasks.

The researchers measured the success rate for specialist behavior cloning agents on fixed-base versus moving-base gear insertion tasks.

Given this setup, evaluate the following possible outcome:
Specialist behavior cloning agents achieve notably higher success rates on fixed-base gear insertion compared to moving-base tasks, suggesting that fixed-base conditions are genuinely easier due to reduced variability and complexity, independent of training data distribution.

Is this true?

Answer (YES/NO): NO